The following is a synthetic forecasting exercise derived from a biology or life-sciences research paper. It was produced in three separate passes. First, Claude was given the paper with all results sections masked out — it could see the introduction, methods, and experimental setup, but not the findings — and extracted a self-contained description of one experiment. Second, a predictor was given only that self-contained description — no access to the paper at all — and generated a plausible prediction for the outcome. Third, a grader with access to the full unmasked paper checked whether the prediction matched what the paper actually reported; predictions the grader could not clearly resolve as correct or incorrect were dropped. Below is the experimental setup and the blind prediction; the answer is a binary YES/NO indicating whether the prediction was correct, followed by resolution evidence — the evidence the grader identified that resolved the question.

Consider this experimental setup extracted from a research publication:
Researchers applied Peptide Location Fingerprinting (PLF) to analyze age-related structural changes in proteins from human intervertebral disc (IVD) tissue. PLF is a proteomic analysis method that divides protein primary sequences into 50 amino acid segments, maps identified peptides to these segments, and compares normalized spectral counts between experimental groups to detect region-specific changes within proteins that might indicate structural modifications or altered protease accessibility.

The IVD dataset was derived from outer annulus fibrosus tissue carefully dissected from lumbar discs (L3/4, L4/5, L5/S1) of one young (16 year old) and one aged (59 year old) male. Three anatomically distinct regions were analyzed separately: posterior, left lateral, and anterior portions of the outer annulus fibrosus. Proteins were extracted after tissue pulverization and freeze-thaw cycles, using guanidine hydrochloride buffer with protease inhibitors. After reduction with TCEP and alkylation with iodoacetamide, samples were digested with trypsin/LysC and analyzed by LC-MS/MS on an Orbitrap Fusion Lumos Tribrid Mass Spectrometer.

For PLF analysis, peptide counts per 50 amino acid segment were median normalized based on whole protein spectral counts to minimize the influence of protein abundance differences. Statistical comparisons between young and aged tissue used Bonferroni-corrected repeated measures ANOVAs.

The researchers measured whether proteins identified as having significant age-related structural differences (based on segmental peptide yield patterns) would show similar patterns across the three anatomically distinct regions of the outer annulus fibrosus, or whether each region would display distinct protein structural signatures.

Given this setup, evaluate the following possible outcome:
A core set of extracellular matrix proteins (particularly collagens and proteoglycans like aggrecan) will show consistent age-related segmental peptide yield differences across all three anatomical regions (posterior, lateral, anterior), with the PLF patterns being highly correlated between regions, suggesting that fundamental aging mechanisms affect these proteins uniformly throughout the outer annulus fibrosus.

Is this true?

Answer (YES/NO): NO